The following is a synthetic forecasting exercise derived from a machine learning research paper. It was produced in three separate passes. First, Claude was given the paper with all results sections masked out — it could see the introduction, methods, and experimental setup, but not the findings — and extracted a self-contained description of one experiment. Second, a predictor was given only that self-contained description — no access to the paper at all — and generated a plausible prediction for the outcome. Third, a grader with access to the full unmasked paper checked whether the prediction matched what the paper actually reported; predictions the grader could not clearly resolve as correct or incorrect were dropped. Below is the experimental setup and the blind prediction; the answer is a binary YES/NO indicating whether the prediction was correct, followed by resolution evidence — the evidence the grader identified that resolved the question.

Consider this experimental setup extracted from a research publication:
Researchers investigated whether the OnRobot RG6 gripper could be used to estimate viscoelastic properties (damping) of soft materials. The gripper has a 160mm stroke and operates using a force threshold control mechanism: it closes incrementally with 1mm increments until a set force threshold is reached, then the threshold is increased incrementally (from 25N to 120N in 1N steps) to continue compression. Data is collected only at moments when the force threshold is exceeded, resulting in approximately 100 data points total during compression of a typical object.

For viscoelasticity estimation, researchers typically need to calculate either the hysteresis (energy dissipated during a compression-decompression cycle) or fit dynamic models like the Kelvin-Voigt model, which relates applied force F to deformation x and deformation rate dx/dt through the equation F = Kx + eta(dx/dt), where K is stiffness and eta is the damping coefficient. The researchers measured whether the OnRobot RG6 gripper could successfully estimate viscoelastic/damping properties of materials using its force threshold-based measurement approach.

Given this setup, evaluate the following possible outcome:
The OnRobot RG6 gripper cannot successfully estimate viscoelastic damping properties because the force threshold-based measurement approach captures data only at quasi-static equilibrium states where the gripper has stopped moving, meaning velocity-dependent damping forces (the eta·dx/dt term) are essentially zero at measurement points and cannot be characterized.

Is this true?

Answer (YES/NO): YES